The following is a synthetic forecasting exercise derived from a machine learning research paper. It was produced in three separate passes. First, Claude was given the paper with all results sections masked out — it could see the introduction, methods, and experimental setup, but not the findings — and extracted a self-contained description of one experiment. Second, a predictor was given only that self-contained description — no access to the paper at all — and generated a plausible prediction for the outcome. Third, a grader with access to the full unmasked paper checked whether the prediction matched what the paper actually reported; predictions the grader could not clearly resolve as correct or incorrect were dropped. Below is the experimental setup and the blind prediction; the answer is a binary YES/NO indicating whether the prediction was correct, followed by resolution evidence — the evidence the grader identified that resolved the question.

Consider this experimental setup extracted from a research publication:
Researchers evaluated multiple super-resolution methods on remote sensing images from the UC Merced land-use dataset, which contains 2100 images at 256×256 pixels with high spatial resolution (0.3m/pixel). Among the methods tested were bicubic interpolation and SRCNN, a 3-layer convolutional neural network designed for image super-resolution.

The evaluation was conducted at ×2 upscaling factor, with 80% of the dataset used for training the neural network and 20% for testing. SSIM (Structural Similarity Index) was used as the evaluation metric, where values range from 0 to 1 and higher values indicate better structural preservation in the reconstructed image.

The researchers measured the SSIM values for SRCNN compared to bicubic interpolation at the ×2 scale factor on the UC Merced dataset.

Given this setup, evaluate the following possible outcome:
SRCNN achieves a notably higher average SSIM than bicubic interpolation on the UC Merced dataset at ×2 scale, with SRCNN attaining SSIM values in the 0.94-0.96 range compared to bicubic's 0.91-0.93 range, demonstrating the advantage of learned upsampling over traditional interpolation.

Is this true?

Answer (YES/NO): NO